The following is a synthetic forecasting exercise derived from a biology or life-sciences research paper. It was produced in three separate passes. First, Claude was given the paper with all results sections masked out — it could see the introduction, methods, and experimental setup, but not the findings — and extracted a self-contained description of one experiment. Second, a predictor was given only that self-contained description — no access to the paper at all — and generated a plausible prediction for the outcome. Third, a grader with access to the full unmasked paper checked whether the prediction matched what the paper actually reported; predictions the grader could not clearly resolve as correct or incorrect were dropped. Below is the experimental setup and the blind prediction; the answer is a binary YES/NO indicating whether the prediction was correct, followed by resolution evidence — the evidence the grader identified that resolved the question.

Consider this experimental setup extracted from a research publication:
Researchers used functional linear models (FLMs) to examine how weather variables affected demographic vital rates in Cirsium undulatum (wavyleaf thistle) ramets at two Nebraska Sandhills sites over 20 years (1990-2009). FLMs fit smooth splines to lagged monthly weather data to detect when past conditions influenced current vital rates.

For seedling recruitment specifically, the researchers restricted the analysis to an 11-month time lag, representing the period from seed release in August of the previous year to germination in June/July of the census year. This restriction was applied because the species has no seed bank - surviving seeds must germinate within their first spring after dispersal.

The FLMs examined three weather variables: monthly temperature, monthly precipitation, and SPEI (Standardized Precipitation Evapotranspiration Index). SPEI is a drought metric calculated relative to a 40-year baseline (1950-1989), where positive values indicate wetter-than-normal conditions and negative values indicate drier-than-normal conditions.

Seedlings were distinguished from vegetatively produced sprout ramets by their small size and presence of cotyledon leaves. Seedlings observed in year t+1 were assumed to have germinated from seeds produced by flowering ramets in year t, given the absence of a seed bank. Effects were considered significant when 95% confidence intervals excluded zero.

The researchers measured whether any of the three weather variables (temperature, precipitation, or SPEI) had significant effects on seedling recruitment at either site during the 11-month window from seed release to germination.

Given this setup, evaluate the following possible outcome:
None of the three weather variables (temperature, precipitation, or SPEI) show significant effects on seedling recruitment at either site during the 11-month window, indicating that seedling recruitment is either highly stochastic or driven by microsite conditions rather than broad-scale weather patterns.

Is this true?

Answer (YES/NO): NO